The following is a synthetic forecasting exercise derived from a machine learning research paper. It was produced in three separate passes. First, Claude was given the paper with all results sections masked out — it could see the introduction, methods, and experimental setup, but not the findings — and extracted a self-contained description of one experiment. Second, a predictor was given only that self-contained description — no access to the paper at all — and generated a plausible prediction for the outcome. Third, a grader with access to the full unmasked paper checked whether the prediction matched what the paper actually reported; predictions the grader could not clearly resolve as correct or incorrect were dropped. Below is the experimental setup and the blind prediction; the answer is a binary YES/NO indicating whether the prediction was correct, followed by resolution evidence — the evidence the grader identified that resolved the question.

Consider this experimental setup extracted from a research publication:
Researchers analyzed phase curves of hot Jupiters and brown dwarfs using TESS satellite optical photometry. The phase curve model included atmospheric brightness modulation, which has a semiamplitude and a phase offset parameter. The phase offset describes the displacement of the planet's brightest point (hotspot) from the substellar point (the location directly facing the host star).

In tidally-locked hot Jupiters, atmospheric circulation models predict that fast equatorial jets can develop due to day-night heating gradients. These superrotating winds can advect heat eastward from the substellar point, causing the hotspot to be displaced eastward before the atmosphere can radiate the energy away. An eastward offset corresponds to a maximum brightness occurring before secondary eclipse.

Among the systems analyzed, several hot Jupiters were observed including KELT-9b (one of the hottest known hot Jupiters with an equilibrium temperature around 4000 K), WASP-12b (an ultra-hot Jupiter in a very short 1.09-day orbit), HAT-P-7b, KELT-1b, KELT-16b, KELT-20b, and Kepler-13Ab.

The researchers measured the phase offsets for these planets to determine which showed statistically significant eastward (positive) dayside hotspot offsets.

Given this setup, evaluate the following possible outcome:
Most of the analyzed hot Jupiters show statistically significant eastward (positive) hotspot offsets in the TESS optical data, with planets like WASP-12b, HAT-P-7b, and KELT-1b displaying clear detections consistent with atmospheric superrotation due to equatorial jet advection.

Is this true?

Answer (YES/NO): NO